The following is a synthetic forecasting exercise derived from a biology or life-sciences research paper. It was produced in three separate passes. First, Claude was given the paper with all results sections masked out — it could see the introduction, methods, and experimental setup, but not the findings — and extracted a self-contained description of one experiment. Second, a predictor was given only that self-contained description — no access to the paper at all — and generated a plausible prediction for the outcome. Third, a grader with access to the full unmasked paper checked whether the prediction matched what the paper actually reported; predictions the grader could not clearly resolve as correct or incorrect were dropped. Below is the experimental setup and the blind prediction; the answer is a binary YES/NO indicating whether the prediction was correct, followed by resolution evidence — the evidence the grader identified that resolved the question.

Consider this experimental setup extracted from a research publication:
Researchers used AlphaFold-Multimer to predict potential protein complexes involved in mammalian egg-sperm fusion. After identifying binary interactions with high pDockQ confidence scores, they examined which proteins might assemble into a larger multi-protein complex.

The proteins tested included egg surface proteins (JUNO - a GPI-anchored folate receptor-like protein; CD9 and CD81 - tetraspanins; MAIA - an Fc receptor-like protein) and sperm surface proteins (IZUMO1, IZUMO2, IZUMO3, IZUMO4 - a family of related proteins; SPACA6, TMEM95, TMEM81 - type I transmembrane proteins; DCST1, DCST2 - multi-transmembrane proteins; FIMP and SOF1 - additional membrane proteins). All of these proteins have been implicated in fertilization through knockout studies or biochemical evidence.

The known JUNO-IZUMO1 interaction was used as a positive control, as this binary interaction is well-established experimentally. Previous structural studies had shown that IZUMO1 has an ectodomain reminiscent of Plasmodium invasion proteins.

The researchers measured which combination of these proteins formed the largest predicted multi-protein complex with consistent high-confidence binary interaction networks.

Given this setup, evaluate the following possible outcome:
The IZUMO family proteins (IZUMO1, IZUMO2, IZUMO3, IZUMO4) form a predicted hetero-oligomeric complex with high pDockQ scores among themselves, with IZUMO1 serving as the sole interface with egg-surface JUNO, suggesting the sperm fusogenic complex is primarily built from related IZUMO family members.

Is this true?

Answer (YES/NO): NO